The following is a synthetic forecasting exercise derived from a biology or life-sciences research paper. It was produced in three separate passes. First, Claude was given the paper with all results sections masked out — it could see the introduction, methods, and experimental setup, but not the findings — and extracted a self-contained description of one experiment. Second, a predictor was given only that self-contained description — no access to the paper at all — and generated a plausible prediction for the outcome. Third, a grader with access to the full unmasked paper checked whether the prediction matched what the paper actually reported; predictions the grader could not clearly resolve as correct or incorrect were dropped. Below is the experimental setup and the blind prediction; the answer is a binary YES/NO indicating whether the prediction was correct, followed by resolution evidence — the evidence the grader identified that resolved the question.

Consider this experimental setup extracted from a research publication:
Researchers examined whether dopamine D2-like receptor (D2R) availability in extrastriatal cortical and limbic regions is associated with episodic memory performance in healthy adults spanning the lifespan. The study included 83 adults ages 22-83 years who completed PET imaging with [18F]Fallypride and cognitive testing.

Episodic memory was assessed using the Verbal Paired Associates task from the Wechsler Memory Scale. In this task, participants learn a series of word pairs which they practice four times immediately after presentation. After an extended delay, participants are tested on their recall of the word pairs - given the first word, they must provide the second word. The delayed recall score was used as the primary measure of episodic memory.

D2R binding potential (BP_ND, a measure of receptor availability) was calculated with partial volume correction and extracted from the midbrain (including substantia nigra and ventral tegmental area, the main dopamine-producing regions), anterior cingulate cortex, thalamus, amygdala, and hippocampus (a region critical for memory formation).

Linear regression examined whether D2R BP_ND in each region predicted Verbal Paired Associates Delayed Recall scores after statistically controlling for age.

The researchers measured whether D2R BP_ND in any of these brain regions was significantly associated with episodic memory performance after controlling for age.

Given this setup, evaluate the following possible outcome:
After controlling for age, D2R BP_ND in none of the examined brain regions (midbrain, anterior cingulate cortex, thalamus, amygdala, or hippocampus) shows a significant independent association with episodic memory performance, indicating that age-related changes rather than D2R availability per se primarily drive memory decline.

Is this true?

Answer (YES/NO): YES